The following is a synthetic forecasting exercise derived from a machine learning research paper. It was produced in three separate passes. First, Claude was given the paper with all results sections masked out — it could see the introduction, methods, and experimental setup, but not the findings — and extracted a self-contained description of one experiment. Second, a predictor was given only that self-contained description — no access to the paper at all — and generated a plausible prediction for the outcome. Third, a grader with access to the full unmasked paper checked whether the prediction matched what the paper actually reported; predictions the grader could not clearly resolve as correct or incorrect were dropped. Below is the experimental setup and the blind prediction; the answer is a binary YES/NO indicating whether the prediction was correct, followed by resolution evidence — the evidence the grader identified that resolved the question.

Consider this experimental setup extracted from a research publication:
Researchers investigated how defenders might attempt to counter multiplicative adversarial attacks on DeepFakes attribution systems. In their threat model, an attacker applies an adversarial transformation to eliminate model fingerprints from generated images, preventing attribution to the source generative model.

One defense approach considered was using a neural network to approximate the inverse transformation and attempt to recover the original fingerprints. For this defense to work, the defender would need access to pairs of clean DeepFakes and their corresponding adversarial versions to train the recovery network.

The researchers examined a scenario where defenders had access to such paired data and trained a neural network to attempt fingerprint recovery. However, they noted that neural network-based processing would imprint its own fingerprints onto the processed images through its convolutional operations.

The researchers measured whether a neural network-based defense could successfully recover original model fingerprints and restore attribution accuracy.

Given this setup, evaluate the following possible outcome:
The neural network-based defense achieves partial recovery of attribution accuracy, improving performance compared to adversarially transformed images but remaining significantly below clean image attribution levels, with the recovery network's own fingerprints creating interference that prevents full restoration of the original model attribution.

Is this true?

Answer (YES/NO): NO